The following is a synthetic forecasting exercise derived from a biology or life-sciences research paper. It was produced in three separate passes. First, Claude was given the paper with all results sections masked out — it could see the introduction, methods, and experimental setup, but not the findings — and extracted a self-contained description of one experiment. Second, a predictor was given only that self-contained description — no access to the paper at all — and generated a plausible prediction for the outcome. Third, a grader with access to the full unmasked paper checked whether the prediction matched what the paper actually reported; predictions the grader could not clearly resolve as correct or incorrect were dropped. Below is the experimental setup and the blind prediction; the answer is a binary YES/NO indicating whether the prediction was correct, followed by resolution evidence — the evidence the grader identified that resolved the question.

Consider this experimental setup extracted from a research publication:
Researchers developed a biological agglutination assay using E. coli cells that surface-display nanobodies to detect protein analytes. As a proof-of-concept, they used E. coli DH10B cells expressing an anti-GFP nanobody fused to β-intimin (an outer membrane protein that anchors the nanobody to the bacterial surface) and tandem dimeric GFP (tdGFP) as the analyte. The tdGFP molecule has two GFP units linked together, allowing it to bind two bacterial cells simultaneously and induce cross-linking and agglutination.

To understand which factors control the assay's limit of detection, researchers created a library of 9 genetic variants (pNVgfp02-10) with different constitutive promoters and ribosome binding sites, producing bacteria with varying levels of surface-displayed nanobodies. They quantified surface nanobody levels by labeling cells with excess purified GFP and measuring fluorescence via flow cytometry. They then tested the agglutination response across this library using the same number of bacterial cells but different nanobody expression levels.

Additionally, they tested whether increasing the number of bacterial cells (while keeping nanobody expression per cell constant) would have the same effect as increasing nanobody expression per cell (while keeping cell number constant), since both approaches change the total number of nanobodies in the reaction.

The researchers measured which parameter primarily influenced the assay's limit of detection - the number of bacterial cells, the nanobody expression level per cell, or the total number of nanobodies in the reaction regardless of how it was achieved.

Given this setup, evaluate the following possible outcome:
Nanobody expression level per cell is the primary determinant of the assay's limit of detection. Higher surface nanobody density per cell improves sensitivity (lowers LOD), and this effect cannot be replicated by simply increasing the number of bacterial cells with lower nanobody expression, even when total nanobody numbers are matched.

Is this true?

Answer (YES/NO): NO